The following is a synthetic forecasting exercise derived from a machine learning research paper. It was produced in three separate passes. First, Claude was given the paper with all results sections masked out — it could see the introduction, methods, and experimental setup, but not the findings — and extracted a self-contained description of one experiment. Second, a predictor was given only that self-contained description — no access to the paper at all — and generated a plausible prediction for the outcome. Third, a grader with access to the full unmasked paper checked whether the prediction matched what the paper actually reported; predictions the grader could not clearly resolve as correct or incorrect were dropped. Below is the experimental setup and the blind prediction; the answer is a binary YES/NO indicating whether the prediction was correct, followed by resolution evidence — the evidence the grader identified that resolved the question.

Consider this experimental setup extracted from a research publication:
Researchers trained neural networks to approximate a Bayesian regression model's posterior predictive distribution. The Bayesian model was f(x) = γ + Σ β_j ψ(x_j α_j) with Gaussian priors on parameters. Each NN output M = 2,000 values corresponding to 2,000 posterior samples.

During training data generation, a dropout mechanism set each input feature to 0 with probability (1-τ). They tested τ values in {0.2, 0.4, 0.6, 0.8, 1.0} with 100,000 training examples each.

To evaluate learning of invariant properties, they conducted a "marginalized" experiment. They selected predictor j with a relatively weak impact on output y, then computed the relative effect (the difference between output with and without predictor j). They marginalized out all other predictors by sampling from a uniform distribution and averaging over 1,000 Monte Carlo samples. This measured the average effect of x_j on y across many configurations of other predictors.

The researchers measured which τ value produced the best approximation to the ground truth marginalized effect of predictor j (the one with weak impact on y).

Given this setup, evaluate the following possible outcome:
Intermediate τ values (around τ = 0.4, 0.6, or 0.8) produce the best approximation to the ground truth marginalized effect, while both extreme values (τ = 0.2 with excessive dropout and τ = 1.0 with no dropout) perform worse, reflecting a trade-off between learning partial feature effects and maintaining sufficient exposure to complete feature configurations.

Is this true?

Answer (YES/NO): NO